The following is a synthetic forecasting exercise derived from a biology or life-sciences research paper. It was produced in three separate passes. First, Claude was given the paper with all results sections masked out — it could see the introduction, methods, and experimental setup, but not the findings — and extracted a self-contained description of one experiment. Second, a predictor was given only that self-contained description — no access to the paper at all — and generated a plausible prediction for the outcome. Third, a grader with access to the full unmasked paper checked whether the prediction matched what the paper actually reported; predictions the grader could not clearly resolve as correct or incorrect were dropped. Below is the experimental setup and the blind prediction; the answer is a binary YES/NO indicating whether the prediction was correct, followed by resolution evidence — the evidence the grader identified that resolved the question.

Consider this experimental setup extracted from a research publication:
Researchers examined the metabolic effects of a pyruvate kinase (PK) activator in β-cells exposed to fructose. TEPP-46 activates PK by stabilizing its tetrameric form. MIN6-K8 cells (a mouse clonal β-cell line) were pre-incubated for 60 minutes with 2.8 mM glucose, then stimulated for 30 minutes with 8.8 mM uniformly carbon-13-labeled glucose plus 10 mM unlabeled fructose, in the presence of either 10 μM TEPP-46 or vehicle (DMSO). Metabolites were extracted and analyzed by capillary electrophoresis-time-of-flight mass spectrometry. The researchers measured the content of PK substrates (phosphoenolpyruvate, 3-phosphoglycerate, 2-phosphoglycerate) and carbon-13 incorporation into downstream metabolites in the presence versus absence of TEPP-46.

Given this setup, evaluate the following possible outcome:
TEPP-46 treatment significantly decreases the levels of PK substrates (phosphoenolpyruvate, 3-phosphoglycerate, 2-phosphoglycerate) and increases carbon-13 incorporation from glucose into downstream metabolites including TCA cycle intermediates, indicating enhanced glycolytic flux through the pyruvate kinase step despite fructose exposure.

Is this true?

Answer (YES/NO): YES